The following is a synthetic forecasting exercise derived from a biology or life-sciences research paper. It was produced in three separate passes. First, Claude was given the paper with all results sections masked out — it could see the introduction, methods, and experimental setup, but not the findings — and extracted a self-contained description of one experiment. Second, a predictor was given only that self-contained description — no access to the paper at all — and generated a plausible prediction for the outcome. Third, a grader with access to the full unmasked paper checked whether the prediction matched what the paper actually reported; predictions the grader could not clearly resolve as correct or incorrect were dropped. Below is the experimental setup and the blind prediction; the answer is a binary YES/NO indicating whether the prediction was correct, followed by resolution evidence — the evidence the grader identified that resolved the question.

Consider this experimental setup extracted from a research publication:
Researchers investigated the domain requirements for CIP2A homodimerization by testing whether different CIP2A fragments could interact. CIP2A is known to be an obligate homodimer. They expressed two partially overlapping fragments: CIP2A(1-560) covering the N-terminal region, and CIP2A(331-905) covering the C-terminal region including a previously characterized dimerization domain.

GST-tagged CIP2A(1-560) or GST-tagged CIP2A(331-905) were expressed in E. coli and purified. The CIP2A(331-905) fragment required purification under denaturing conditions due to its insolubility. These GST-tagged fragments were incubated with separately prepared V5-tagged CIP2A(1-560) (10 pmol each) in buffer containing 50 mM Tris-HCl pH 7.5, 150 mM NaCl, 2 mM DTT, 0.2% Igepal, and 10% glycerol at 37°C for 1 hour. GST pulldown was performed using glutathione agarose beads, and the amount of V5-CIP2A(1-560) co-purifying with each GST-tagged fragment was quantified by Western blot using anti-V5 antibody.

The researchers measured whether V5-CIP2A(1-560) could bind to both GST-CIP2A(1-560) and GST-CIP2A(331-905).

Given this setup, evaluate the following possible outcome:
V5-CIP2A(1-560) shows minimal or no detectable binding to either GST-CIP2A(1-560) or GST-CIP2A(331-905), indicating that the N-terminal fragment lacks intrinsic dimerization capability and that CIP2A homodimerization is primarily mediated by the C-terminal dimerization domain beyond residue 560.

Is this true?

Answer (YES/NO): NO